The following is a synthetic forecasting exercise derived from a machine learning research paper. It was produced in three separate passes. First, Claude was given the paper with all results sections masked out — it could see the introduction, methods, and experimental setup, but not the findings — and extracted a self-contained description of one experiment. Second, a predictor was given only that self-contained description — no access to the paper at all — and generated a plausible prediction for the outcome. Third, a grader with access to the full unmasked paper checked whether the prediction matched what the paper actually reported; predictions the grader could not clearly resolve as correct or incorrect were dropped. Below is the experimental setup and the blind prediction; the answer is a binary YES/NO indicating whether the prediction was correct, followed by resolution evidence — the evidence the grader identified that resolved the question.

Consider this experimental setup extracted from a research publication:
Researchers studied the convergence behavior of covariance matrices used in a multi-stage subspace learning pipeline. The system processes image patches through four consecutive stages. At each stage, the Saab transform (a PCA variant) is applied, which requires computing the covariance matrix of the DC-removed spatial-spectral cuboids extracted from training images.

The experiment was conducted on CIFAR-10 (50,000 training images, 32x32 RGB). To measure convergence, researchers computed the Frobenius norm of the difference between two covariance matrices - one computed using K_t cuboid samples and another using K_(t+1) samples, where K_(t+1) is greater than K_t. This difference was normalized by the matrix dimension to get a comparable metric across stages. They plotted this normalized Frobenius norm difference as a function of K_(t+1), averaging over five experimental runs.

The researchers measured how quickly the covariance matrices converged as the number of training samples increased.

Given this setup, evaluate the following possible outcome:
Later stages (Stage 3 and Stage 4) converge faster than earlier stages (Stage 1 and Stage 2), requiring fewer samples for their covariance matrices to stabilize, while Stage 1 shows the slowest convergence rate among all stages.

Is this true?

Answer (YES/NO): NO